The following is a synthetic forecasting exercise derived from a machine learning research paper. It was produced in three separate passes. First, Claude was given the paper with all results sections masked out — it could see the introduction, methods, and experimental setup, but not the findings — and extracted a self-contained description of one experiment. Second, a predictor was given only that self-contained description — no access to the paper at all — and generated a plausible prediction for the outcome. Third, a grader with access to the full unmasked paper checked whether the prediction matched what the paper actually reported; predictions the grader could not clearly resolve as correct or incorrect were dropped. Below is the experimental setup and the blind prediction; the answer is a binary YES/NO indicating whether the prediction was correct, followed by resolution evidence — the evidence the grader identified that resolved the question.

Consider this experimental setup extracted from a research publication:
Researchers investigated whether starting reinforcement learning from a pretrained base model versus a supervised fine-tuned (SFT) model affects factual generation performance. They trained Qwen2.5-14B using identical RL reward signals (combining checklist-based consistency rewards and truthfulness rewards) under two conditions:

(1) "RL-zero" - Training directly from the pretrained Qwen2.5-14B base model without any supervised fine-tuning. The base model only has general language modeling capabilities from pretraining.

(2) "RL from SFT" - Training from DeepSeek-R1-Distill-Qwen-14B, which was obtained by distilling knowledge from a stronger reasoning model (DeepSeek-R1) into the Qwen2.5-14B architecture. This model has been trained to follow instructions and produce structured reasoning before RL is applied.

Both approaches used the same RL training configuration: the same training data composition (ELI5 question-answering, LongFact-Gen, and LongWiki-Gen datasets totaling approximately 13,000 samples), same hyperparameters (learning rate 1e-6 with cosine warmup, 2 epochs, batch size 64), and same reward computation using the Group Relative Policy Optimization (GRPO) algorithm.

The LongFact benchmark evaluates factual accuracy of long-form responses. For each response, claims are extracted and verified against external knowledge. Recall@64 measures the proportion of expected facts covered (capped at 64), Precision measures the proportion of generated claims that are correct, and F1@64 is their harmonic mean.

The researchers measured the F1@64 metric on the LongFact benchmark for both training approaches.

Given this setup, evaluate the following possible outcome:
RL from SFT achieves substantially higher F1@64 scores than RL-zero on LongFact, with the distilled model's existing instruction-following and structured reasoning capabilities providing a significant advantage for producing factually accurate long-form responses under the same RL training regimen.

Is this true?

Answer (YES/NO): NO